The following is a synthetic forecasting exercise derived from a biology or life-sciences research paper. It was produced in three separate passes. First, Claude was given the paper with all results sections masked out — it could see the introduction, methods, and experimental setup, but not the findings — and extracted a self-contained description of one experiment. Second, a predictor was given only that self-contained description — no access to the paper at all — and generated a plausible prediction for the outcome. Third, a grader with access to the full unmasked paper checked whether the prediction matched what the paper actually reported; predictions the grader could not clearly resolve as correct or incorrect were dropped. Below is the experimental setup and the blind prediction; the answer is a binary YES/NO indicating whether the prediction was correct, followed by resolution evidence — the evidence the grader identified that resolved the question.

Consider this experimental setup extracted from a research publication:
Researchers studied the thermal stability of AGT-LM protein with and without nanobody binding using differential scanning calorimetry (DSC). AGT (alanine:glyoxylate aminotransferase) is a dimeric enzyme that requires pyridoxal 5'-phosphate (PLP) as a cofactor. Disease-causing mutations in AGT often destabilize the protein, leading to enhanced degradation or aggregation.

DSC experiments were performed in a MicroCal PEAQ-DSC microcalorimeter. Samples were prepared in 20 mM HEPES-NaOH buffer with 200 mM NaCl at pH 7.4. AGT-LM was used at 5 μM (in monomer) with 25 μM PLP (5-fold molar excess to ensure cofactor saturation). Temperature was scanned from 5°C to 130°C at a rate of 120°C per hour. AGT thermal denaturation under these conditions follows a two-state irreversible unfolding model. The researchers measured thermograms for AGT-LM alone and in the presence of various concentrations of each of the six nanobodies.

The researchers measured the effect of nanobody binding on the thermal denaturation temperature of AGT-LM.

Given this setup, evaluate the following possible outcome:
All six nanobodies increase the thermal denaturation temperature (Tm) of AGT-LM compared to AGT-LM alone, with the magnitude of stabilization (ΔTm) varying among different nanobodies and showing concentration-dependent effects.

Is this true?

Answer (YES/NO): NO